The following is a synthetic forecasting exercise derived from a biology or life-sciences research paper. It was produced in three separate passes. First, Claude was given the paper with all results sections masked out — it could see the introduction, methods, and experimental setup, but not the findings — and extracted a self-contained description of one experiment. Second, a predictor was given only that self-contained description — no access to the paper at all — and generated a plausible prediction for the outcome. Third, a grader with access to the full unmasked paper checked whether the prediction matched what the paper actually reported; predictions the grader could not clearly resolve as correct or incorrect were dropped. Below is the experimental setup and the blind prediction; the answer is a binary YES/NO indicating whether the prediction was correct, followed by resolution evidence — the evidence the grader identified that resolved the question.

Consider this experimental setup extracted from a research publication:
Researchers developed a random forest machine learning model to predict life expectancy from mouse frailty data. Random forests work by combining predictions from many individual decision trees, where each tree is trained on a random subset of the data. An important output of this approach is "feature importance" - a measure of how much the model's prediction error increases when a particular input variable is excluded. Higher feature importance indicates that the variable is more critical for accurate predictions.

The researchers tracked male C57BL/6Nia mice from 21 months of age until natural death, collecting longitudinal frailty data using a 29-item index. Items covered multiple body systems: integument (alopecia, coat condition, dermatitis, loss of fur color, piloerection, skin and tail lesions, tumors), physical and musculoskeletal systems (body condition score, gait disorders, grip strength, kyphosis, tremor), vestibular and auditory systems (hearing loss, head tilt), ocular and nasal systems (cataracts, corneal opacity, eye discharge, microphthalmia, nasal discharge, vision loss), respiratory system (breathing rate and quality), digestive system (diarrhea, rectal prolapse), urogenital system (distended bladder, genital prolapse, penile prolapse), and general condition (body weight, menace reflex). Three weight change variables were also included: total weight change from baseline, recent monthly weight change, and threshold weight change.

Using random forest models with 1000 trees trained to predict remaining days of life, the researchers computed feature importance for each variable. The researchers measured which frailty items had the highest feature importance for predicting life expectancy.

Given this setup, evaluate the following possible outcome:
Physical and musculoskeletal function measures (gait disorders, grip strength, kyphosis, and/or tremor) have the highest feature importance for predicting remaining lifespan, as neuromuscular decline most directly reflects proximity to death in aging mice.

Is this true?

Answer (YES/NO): NO